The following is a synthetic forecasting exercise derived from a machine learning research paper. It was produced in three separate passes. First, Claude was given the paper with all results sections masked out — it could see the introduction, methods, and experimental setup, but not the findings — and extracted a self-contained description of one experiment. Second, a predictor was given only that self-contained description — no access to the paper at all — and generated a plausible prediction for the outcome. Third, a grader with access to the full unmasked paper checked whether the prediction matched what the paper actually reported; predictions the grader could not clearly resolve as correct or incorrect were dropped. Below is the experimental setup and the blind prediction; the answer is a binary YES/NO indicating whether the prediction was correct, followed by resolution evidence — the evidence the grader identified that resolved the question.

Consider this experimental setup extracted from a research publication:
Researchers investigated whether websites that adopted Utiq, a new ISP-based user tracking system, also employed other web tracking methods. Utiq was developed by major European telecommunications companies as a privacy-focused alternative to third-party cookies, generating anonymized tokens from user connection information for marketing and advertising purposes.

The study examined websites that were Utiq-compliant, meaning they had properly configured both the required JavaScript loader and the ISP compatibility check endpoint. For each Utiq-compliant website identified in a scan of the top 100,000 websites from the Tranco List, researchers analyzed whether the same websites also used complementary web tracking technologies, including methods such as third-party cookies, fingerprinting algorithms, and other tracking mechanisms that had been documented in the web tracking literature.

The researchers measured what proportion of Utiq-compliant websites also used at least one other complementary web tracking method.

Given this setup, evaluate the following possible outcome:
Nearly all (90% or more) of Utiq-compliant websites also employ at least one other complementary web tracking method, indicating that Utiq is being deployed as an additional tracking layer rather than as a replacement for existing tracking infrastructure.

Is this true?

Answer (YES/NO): YES